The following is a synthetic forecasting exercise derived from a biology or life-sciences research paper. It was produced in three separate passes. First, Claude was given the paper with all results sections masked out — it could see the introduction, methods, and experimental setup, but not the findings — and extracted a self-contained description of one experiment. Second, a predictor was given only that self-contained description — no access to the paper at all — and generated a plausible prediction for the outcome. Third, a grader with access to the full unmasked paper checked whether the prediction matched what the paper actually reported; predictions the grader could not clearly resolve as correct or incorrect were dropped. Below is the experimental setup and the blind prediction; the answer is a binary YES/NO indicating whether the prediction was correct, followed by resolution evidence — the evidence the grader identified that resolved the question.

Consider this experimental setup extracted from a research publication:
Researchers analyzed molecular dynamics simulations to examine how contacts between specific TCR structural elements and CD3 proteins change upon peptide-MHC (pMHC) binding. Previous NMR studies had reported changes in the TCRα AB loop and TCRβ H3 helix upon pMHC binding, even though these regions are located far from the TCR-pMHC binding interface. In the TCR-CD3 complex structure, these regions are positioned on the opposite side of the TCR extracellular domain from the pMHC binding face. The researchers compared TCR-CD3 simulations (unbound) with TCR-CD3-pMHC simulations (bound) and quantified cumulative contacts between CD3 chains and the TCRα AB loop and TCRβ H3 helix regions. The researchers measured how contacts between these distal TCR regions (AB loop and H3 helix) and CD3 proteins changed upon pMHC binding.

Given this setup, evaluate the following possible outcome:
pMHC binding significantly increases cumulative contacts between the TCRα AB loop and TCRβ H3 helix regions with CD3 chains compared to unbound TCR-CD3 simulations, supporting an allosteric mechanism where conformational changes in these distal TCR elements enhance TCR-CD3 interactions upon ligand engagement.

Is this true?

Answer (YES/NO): YES